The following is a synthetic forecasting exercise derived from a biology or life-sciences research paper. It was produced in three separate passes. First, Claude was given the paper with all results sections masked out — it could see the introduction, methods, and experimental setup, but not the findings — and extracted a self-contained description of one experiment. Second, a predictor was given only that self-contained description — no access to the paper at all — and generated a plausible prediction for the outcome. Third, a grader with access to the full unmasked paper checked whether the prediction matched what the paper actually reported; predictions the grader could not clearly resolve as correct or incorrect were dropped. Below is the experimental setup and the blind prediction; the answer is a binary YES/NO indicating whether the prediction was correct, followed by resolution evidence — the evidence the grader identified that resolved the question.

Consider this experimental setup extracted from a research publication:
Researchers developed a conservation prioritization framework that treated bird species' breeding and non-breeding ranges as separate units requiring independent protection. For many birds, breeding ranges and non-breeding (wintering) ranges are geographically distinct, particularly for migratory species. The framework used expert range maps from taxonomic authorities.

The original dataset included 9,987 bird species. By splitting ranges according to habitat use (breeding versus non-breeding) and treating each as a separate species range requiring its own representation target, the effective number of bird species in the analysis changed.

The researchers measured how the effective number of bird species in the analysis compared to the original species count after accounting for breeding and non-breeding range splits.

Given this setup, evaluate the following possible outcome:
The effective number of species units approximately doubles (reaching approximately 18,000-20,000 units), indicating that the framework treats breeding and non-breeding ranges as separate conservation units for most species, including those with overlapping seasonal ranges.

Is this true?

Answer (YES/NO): NO